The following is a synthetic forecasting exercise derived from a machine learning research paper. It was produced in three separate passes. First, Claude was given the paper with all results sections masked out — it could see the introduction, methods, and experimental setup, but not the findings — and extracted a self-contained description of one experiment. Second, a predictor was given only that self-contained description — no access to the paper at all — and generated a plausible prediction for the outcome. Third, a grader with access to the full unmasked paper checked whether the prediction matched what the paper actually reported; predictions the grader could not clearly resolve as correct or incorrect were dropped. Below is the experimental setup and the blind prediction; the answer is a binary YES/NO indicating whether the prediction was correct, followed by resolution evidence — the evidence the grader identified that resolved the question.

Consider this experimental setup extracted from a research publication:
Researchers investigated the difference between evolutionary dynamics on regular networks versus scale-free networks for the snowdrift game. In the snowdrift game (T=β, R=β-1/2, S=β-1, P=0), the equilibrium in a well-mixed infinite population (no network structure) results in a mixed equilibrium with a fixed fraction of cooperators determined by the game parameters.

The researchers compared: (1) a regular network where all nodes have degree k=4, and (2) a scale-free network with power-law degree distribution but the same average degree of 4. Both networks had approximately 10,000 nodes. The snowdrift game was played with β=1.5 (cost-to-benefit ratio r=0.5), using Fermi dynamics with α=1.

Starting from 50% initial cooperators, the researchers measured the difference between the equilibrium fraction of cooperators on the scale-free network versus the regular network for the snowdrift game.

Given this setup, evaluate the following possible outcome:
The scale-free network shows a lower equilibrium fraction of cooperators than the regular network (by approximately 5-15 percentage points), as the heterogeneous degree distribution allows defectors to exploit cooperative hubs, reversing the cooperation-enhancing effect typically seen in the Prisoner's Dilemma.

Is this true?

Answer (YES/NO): NO